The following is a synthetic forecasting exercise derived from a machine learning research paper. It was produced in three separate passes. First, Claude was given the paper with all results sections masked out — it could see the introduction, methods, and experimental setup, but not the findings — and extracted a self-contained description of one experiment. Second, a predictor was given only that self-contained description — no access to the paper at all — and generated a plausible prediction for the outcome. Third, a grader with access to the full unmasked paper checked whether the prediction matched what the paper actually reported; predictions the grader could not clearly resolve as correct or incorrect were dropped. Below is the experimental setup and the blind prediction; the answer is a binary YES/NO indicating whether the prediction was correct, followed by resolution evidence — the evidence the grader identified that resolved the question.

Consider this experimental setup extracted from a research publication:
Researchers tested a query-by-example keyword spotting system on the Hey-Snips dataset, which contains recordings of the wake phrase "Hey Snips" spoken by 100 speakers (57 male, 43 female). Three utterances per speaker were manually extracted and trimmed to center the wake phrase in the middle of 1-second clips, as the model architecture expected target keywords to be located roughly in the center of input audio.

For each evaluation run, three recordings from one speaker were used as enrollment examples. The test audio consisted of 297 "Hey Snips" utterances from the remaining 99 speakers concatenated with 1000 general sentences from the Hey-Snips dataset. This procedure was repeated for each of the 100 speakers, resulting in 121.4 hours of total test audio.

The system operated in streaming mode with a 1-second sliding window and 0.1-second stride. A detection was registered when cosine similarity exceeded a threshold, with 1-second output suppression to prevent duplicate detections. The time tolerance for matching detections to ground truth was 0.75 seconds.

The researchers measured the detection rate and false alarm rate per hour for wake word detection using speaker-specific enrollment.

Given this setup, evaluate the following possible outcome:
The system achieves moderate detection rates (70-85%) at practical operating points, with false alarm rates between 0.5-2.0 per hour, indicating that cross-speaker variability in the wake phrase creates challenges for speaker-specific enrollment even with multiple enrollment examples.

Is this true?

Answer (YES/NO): NO